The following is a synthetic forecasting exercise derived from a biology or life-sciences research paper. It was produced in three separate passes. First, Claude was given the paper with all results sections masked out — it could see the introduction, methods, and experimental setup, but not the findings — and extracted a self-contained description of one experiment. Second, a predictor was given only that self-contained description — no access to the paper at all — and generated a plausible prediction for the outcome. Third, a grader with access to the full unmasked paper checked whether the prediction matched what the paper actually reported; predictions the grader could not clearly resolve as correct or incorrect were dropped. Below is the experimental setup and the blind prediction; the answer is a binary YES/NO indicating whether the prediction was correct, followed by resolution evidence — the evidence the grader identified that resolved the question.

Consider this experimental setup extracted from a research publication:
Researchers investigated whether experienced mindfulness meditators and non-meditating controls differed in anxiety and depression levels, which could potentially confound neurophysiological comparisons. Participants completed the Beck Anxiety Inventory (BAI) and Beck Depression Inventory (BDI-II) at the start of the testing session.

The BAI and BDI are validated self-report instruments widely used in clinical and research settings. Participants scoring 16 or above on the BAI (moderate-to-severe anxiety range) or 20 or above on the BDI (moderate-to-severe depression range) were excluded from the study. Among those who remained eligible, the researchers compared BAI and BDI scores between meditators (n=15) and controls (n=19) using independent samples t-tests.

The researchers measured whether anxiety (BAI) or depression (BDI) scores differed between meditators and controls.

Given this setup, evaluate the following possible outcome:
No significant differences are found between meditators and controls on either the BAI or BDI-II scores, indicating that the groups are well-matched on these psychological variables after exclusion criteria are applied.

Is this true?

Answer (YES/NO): YES